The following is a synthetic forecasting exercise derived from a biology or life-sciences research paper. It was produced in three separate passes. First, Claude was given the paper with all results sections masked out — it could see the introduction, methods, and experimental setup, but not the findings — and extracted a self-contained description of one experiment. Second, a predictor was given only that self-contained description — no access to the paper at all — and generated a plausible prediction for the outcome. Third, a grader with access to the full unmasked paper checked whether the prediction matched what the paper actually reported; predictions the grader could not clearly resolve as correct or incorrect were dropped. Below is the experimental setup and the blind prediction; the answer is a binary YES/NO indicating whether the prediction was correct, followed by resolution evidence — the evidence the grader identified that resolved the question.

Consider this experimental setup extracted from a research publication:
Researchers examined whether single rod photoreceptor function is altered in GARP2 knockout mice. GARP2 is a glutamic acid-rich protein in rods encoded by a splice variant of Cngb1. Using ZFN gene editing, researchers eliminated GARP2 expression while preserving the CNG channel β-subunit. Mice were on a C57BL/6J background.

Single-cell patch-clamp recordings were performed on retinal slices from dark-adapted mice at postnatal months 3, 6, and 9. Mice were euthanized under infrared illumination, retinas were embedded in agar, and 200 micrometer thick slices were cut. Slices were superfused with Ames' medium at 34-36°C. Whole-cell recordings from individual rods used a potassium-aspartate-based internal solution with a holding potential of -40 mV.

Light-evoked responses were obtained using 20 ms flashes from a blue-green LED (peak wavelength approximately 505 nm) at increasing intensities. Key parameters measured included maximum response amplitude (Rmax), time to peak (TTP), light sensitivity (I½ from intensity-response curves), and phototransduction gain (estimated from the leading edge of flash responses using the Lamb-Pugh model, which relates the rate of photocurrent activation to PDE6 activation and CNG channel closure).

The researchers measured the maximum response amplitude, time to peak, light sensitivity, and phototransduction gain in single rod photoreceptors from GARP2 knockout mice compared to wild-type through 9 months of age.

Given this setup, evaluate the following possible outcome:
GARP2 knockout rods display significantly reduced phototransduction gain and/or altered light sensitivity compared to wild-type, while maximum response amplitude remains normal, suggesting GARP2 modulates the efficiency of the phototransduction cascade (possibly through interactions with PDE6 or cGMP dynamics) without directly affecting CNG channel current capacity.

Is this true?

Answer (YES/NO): NO